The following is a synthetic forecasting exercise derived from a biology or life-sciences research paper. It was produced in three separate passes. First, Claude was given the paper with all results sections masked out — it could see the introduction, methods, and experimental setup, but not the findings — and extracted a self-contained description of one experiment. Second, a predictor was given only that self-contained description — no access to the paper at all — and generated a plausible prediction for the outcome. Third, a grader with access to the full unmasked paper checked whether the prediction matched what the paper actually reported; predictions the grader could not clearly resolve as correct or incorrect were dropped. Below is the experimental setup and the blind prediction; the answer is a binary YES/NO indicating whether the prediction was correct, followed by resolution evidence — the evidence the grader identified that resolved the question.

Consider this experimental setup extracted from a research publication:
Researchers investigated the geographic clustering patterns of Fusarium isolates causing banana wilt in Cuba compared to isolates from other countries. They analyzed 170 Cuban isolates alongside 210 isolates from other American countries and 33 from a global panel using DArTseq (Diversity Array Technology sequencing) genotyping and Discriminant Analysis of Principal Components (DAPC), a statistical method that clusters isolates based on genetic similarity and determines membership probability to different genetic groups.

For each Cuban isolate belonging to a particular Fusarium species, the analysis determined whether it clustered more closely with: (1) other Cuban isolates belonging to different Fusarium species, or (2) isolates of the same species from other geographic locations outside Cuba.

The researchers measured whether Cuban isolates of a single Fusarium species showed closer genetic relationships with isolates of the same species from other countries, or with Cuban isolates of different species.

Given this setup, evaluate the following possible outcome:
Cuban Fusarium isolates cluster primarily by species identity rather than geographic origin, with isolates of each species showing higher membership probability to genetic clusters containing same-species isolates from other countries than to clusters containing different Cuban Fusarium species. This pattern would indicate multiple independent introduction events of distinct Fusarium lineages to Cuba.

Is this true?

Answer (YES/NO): YES